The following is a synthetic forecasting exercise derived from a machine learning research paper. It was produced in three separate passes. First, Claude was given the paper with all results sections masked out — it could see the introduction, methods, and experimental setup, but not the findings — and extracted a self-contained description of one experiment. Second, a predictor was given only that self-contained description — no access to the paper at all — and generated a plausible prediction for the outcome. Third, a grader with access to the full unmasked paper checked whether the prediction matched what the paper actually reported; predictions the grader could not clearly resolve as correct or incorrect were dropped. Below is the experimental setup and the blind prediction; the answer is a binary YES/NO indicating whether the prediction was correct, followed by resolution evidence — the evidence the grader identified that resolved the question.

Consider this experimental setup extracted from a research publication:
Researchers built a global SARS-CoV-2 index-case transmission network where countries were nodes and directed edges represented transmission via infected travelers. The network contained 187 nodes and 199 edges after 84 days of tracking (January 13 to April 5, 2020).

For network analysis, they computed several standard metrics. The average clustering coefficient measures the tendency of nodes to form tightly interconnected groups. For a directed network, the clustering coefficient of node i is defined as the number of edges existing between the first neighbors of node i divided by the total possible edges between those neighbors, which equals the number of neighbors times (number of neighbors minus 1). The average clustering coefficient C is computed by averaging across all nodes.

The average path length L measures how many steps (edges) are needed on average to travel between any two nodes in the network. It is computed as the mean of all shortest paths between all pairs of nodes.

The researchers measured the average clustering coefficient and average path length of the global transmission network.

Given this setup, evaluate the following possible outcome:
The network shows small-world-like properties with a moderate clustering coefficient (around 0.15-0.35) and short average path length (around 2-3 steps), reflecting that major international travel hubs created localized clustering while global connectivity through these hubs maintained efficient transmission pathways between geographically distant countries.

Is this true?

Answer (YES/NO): NO